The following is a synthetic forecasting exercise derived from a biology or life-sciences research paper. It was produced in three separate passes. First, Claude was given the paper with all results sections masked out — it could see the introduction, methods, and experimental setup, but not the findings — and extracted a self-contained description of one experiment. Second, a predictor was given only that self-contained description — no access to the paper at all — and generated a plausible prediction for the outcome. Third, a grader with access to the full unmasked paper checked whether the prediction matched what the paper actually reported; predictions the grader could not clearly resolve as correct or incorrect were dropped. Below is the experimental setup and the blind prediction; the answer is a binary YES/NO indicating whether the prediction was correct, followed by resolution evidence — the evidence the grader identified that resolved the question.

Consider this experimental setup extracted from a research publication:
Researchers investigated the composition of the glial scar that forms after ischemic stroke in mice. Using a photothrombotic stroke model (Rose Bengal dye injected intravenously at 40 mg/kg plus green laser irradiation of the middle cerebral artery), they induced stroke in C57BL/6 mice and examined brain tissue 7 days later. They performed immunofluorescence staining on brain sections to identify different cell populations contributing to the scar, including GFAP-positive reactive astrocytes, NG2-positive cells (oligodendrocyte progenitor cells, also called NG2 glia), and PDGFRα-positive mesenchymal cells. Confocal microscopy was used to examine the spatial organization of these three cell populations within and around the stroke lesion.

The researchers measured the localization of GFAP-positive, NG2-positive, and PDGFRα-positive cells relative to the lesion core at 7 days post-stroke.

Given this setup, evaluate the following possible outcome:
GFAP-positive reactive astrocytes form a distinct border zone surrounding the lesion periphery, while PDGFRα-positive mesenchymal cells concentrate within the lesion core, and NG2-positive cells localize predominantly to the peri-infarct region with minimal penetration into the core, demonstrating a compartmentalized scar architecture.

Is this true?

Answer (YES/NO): NO